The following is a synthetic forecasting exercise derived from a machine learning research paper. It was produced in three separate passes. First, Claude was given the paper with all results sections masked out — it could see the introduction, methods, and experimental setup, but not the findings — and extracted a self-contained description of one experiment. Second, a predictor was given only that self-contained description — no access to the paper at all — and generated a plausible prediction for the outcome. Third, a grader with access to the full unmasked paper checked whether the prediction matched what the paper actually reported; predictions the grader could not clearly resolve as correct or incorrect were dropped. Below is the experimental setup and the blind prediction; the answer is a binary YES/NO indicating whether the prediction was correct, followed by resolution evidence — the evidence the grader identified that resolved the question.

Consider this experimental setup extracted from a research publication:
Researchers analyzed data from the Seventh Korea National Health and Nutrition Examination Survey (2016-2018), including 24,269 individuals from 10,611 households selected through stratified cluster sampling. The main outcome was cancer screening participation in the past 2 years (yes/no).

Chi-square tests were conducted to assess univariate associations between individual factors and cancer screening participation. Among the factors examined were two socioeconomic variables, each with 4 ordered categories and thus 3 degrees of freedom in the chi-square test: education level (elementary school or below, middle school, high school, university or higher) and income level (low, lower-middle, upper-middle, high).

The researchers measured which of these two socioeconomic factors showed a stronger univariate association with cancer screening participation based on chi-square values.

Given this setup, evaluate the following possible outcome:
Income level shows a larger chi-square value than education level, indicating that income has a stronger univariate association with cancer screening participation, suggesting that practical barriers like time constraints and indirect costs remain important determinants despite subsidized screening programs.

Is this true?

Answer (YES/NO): YES